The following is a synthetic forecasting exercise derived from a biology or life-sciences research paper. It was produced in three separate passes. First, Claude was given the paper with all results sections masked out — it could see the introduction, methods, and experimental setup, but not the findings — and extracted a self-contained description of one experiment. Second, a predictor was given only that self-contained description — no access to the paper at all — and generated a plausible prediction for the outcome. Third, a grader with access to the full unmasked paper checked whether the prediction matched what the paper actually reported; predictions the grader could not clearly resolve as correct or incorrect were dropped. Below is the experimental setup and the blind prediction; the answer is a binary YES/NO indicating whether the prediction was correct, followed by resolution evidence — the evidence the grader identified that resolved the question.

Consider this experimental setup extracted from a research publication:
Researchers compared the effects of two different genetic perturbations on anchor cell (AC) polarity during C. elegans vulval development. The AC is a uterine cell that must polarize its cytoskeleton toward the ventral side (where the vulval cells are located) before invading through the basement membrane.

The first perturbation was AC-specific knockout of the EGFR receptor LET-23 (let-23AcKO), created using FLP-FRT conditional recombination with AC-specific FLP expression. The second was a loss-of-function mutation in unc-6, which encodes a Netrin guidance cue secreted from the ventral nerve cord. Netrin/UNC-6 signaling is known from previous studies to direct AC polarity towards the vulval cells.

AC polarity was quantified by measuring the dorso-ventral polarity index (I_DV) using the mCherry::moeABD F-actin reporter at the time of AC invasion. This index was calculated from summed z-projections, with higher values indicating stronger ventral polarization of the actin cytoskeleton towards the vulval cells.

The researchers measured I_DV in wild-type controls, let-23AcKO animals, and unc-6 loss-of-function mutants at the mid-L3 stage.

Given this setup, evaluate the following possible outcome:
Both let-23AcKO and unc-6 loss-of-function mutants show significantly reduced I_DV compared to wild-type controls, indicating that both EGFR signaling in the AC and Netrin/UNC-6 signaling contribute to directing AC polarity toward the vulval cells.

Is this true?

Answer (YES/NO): NO